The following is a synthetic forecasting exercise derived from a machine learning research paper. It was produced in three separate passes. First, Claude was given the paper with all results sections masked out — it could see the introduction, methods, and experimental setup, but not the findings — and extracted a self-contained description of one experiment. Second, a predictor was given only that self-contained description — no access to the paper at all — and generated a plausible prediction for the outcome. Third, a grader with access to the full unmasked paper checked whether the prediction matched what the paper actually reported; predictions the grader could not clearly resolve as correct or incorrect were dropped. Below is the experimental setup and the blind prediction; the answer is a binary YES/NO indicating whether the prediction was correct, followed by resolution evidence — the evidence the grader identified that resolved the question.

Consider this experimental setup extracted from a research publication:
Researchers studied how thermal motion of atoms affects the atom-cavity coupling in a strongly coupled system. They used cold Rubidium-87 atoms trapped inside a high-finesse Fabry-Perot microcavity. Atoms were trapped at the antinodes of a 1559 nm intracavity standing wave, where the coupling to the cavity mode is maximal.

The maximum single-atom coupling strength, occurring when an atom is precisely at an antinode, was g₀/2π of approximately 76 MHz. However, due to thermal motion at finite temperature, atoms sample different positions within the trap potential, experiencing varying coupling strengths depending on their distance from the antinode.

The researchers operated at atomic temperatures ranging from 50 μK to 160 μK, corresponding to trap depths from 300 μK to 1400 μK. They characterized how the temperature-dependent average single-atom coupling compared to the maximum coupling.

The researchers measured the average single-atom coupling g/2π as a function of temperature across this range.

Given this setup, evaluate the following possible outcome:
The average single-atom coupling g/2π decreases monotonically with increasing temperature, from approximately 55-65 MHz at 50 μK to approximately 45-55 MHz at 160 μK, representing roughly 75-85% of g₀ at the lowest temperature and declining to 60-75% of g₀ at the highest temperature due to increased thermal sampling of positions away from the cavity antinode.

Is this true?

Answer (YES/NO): NO